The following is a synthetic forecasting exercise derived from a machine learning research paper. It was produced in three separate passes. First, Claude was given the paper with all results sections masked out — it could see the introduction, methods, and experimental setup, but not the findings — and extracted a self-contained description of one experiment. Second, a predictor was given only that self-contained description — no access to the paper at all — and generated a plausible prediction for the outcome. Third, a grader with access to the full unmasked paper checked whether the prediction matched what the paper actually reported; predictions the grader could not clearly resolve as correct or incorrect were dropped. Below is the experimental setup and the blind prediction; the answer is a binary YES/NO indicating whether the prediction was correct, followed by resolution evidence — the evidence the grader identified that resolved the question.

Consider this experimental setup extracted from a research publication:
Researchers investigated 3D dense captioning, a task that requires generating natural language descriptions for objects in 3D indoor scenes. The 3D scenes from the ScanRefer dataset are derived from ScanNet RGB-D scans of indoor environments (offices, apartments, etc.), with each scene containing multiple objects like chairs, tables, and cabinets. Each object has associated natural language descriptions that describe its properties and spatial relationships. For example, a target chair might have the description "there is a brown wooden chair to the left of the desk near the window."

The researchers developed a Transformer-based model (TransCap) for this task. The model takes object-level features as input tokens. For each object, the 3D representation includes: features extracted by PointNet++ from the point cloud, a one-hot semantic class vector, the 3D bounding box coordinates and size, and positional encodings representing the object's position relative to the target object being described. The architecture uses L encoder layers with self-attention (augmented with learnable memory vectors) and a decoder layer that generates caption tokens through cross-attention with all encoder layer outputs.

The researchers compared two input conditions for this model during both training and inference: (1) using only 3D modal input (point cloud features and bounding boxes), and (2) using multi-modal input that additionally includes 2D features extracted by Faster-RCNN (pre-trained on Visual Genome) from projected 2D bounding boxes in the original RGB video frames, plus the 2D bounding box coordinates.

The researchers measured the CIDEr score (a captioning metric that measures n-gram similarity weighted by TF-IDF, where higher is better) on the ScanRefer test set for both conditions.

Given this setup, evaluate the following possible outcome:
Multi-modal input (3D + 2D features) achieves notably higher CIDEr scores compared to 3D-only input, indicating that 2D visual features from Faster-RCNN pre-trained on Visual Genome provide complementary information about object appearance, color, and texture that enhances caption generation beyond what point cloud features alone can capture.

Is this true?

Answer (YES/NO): YES